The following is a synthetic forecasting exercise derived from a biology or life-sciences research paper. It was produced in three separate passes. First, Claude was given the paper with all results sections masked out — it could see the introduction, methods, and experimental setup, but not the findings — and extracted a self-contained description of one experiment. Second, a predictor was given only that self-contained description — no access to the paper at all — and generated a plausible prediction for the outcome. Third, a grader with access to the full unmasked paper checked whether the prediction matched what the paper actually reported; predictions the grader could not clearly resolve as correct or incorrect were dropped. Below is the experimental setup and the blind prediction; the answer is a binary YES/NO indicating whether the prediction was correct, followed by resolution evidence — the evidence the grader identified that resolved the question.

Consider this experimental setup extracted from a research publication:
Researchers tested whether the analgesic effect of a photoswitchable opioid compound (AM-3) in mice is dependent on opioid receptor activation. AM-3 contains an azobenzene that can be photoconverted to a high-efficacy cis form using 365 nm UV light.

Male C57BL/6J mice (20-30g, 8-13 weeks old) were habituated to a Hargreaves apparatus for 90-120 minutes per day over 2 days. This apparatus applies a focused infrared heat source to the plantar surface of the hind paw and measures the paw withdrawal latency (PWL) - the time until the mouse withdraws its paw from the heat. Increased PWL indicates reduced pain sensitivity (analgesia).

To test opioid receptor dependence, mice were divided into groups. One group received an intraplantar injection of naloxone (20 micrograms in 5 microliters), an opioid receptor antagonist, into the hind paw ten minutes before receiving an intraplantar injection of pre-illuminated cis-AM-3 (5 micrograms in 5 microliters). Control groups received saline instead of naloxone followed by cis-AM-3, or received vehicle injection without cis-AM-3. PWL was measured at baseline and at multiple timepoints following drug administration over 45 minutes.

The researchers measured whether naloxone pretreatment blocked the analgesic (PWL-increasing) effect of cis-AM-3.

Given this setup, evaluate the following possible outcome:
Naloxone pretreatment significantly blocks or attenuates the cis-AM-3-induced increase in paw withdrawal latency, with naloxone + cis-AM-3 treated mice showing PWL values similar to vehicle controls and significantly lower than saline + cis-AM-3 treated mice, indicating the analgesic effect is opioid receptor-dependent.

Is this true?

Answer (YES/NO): YES